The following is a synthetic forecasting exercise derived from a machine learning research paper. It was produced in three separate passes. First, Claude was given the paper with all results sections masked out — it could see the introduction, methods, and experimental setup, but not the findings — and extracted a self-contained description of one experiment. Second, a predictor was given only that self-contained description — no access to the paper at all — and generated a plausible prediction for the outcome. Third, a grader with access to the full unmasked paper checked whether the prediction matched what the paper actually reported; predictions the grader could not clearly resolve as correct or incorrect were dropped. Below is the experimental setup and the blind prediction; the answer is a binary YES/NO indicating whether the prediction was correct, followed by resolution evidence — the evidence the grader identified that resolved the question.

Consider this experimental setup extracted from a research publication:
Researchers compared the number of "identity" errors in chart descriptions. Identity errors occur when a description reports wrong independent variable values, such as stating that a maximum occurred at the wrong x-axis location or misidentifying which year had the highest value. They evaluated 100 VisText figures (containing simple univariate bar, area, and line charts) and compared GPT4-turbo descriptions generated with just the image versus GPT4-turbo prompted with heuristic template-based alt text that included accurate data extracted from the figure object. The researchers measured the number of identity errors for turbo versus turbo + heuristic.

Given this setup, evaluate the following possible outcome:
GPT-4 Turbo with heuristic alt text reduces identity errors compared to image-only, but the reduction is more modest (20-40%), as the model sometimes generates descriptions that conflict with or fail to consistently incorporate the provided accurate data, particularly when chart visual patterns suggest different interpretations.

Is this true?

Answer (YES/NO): NO